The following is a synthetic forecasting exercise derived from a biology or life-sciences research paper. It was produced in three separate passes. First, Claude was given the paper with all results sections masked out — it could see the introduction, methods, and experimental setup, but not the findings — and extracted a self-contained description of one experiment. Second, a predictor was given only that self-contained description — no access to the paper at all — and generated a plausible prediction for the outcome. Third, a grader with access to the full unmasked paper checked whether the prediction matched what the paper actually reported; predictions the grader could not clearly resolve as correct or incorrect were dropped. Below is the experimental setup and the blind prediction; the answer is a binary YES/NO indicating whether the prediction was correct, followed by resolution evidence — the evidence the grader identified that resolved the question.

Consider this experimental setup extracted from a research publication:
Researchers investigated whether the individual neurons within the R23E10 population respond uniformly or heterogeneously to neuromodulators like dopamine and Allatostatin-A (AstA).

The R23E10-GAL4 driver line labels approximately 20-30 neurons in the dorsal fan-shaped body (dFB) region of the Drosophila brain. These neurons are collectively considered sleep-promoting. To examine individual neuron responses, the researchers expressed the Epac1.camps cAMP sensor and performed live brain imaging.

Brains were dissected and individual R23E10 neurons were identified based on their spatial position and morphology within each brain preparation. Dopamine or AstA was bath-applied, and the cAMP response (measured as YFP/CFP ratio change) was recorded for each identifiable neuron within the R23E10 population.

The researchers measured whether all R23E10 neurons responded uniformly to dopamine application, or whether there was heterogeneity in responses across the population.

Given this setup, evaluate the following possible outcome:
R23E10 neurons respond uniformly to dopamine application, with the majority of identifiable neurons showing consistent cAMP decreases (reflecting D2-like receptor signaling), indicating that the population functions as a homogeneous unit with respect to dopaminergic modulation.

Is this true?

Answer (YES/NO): NO